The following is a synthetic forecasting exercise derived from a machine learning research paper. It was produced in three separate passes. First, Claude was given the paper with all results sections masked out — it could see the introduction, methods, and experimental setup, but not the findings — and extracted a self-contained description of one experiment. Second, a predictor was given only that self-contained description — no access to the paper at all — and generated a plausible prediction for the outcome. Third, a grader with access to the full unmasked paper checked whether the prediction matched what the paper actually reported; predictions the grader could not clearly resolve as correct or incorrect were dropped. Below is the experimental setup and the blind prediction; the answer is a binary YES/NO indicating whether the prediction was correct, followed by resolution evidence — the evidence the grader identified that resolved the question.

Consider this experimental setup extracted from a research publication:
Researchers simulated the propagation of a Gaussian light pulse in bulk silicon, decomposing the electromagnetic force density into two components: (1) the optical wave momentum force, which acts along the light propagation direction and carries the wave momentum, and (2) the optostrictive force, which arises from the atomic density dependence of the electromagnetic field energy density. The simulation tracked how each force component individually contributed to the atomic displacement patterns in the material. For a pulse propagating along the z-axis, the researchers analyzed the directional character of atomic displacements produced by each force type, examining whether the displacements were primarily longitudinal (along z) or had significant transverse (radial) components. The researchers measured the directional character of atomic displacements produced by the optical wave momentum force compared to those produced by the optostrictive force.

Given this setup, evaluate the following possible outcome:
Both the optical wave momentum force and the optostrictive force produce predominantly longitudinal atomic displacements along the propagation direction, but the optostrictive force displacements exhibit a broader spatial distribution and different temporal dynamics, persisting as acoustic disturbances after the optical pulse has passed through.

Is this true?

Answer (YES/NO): NO